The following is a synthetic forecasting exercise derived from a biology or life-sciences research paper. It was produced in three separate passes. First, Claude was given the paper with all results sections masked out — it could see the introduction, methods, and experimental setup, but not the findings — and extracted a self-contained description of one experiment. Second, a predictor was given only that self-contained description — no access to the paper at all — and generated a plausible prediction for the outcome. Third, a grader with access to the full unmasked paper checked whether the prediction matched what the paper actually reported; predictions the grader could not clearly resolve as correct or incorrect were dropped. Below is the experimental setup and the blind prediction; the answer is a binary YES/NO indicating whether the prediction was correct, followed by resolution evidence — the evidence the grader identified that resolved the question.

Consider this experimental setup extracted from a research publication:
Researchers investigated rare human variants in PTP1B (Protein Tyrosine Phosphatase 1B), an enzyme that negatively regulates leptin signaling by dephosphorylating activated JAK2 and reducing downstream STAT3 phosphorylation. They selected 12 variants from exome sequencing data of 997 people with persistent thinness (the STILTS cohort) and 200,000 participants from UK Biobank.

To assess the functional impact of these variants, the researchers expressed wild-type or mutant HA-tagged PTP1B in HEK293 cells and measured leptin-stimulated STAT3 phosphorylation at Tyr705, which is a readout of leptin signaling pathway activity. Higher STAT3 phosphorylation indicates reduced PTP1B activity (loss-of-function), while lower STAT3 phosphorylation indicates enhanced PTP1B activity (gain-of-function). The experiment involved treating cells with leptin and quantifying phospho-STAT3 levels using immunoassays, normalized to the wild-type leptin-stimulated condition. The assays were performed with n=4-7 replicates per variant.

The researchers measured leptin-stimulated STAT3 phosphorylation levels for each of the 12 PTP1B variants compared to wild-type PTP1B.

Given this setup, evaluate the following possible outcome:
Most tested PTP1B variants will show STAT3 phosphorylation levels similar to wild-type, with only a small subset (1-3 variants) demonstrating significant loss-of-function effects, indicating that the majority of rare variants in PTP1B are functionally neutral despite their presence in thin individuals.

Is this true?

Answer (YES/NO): NO